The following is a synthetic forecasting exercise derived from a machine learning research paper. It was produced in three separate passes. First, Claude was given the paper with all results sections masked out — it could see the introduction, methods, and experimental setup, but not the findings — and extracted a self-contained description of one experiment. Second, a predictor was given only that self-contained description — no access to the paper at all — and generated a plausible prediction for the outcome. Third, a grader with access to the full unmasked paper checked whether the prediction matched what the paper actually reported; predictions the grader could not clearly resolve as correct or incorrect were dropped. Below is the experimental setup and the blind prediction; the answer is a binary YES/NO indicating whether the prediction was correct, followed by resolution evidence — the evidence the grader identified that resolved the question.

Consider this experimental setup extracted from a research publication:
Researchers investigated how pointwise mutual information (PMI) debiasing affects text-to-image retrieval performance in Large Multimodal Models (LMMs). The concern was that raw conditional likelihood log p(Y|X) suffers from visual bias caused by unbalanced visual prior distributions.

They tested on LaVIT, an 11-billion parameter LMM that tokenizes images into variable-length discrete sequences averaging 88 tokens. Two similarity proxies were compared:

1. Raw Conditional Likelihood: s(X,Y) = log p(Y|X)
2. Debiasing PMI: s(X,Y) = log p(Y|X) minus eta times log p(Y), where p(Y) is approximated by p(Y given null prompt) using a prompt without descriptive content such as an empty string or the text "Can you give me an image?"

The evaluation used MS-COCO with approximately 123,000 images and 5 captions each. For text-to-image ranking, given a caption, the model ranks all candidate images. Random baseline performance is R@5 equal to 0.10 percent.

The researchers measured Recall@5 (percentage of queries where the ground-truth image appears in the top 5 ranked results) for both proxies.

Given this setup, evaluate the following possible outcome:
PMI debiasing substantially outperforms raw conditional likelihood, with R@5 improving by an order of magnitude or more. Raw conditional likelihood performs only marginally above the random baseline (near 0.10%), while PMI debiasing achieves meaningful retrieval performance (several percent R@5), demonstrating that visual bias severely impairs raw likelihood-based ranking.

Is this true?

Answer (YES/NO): NO